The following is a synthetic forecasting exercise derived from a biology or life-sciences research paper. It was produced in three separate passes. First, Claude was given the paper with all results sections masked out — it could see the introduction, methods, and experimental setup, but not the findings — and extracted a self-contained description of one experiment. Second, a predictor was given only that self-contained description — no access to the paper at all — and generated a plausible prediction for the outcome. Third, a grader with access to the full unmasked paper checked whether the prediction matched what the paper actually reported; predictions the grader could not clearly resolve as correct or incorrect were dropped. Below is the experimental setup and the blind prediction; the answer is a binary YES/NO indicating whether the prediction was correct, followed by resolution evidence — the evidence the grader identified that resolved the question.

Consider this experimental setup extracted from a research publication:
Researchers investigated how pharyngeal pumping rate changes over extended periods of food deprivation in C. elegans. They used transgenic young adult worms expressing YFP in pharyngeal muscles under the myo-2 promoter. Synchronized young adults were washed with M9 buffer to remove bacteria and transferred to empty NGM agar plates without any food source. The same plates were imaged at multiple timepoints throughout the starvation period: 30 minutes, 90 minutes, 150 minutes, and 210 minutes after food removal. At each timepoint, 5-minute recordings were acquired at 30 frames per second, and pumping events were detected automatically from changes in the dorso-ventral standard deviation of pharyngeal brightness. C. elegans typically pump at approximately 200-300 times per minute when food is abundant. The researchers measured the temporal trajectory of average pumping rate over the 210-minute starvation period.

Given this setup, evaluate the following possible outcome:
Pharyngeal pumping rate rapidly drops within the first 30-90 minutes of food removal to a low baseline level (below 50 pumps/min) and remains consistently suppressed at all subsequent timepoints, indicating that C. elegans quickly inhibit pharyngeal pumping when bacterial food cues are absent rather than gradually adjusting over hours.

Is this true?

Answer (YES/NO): NO